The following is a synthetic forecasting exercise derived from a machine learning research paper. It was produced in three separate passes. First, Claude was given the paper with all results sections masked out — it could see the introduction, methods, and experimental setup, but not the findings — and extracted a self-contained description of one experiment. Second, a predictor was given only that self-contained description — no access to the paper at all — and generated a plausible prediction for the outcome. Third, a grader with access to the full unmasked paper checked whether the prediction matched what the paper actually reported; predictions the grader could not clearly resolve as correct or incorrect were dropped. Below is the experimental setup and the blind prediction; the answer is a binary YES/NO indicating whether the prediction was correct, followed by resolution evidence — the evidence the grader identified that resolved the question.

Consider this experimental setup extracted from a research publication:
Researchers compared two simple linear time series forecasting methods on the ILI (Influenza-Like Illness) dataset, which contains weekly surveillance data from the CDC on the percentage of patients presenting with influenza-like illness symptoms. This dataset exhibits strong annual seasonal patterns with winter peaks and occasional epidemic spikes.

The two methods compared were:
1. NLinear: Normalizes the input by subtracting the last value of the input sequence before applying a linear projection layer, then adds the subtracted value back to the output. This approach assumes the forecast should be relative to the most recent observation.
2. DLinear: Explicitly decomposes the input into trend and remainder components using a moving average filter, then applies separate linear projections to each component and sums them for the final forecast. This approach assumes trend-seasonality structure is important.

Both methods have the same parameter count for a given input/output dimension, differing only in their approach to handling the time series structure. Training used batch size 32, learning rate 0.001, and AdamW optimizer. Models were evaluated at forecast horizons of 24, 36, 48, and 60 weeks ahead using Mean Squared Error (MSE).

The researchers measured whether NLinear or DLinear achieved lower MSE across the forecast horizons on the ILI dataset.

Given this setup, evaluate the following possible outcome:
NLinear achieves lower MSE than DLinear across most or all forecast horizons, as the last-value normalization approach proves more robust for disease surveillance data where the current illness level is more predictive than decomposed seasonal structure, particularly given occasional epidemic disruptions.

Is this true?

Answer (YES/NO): YES